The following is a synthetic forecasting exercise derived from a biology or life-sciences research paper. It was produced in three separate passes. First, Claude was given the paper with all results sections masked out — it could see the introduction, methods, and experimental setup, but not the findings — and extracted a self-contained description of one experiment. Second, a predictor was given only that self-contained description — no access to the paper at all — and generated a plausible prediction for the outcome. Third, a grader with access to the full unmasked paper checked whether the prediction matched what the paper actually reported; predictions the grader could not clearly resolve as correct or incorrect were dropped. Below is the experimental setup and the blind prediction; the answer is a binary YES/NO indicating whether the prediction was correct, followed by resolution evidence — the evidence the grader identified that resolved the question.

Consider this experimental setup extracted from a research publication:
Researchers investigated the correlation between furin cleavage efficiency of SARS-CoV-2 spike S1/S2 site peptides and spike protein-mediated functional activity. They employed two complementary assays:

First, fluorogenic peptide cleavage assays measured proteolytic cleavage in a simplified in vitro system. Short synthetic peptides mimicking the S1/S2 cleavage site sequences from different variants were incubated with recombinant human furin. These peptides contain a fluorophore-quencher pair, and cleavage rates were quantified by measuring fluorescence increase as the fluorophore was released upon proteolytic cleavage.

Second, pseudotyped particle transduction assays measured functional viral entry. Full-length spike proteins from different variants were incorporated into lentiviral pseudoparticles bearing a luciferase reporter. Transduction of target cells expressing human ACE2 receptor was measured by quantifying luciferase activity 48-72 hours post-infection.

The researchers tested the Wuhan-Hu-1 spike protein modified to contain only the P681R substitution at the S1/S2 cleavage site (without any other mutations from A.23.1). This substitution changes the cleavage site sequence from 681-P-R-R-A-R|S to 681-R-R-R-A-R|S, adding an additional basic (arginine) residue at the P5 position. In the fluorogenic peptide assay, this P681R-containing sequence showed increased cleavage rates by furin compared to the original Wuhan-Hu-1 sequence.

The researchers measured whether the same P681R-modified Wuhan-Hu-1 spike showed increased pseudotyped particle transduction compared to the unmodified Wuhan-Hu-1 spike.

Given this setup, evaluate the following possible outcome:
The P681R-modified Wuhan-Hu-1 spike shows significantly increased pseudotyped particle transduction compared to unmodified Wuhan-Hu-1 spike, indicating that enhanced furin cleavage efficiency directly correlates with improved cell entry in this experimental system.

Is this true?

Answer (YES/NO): NO